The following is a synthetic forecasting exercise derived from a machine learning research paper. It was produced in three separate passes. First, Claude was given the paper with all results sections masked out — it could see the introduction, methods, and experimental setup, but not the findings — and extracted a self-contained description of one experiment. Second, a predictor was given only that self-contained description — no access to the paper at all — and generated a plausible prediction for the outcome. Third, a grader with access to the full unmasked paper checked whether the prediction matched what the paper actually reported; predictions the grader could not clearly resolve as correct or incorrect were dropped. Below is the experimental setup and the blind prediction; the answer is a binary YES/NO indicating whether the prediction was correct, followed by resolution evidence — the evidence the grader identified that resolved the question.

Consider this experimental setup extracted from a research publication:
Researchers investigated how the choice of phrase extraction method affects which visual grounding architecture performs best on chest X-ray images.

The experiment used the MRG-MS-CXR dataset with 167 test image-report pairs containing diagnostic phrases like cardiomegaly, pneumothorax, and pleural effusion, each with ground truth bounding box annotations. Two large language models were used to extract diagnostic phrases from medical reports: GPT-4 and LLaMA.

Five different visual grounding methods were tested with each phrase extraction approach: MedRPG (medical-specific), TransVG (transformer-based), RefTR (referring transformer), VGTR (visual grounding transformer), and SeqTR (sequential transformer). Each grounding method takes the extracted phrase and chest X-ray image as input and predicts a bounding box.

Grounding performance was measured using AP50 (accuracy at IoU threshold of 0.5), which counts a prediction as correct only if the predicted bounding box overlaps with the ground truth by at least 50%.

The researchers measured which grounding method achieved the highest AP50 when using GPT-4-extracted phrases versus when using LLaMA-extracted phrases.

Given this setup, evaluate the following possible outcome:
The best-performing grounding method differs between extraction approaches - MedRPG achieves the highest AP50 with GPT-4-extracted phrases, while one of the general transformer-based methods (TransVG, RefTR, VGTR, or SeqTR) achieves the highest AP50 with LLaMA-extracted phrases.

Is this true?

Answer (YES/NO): NO